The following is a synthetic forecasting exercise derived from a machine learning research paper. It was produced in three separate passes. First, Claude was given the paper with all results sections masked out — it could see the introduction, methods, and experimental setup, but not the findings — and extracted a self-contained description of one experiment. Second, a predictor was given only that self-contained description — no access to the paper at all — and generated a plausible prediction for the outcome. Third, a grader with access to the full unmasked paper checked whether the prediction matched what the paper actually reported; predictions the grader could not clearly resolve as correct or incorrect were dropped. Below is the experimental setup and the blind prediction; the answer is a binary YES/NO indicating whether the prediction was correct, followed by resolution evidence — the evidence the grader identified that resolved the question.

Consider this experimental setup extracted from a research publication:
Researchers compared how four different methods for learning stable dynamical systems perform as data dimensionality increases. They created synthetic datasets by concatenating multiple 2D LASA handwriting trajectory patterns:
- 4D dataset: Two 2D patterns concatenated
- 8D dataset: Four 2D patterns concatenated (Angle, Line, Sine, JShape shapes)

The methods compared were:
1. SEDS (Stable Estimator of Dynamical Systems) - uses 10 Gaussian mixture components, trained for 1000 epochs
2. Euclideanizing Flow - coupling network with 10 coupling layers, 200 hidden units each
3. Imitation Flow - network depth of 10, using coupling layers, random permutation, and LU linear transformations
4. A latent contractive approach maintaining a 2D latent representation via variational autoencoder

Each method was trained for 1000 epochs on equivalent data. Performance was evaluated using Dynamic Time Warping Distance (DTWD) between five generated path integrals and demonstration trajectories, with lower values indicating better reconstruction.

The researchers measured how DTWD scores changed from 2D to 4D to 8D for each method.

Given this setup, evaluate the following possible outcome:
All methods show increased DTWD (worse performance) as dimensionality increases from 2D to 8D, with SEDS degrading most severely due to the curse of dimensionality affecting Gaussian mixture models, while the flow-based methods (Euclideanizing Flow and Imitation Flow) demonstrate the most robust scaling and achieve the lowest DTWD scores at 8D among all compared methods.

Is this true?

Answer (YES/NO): NO